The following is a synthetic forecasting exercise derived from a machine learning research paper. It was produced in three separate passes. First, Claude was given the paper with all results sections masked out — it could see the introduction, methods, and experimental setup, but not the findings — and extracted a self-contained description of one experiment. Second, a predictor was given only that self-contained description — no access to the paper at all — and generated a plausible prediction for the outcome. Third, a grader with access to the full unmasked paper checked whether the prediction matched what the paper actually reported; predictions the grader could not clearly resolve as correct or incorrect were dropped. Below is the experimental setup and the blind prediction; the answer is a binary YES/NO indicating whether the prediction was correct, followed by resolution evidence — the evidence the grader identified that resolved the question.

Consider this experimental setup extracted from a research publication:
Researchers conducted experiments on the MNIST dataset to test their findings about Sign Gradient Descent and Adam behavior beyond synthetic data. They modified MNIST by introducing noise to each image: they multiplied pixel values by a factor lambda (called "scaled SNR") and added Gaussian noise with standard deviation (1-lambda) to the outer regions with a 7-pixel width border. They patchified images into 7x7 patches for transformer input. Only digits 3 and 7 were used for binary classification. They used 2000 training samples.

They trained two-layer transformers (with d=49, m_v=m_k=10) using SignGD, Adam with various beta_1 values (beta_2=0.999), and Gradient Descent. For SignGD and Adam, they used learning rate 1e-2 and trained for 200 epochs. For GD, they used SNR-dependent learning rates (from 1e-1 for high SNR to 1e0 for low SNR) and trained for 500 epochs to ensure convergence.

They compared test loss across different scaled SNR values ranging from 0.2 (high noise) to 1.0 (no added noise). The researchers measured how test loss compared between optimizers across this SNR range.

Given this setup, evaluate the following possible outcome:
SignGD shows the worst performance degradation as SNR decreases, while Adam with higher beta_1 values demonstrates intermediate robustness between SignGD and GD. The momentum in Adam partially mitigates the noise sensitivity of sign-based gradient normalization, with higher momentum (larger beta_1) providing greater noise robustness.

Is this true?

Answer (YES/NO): NO